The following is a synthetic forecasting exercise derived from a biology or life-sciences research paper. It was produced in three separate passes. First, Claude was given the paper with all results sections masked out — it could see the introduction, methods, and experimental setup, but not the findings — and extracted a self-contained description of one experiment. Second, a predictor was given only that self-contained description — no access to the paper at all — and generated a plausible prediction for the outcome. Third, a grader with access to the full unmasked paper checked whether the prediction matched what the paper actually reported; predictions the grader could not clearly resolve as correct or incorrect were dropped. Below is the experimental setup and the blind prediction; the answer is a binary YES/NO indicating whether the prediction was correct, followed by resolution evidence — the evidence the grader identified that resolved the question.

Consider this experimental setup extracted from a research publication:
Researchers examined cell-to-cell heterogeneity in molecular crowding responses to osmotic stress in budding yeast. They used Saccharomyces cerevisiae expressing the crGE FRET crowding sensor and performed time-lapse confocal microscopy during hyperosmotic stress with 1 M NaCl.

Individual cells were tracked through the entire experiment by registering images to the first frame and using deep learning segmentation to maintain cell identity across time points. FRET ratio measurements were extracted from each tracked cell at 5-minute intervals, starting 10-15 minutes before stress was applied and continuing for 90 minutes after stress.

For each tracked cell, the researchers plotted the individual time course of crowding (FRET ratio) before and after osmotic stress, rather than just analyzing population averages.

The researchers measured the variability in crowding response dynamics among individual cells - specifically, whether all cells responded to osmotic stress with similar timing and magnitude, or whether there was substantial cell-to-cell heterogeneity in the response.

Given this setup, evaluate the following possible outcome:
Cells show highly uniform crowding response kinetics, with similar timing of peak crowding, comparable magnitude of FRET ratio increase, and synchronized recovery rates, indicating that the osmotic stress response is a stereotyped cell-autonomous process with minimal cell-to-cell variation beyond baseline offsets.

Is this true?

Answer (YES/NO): YES